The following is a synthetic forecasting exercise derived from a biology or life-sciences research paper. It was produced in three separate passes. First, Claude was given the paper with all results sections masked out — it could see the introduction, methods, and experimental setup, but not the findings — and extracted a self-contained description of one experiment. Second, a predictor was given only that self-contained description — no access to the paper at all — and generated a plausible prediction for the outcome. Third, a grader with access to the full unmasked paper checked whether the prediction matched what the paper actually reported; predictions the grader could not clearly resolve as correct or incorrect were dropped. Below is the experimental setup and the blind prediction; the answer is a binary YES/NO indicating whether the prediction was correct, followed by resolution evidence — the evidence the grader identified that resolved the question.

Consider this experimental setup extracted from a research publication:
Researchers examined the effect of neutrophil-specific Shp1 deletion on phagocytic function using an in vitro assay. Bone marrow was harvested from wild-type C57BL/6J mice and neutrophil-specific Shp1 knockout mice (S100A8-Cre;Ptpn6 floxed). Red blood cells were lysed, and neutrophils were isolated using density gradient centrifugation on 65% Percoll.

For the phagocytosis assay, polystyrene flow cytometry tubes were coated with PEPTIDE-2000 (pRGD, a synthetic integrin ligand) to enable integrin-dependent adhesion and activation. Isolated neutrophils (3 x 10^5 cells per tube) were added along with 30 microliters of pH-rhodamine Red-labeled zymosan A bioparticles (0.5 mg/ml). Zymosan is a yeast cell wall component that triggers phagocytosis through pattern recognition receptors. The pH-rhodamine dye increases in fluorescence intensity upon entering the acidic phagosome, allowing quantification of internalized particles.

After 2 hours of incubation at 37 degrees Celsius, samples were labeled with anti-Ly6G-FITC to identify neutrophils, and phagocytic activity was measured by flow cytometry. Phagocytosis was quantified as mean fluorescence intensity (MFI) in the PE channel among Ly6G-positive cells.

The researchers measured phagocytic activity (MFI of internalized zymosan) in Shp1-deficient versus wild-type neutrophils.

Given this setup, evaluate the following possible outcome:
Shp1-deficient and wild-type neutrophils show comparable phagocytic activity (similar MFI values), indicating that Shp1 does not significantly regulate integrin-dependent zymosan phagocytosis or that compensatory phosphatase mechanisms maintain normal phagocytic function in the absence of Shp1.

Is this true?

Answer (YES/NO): NO